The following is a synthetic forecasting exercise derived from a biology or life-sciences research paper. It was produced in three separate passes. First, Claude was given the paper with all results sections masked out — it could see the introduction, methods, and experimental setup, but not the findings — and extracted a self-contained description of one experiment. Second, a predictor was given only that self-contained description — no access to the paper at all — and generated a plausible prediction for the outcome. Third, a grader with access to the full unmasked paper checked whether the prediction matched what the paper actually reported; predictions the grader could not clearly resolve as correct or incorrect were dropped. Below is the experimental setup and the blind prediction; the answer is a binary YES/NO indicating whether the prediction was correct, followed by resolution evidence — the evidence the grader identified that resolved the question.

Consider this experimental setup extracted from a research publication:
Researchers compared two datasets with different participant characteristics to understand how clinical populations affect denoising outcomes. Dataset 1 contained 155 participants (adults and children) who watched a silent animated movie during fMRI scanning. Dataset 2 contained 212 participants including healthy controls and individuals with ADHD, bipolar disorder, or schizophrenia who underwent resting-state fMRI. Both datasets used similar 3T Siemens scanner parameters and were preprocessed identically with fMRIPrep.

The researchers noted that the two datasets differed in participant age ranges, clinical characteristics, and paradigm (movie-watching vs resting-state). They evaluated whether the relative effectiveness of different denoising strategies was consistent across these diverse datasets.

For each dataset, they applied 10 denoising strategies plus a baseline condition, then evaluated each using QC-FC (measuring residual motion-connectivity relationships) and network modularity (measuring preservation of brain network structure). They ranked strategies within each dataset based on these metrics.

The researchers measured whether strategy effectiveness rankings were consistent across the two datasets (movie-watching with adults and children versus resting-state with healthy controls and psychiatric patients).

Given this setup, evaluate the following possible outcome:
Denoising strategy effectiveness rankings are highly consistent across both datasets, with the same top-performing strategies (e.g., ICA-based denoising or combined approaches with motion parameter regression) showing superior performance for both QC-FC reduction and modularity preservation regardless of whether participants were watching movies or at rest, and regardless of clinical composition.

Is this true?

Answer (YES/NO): NO